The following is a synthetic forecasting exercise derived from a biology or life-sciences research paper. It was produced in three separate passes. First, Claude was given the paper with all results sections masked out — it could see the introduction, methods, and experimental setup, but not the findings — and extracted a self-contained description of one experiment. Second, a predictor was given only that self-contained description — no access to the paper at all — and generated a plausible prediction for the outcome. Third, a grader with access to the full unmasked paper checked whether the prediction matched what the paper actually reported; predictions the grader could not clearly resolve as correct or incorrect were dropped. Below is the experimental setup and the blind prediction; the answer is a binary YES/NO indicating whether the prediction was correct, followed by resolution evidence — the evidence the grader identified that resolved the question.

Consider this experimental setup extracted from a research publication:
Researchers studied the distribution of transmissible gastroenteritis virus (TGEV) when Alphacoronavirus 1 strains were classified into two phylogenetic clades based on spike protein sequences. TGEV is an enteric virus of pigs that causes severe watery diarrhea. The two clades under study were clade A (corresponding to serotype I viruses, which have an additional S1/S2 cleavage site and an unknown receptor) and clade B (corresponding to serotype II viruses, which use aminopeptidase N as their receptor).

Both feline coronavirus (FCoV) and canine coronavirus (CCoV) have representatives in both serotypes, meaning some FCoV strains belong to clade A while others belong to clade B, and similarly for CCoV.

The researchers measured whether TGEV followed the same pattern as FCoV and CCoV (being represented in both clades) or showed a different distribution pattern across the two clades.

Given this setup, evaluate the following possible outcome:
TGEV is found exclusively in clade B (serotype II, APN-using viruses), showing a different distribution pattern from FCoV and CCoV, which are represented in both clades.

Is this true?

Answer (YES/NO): YES